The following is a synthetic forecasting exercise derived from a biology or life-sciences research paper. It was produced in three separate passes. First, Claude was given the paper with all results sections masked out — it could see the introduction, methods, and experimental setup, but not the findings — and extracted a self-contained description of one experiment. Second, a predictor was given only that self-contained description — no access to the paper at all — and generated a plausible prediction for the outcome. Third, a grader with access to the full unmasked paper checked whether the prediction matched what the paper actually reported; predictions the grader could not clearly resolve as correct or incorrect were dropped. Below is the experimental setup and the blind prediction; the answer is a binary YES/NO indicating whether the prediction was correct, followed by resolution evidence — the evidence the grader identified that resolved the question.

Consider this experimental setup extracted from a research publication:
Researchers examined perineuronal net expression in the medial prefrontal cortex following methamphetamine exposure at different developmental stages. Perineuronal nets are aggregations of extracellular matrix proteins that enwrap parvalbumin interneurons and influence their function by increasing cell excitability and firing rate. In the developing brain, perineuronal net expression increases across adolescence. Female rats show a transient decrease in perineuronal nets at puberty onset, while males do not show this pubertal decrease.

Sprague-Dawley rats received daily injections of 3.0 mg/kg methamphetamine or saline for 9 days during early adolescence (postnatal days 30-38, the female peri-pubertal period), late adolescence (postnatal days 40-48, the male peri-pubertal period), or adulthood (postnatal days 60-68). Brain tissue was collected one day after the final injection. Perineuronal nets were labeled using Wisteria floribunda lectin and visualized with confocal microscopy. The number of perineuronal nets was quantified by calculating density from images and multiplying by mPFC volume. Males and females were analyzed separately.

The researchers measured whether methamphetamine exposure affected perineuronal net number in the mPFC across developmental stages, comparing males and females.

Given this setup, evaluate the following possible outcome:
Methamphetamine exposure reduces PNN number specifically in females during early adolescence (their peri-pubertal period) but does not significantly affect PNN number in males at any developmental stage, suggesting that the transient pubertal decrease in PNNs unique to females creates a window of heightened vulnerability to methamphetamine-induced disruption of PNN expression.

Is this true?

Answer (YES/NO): NO